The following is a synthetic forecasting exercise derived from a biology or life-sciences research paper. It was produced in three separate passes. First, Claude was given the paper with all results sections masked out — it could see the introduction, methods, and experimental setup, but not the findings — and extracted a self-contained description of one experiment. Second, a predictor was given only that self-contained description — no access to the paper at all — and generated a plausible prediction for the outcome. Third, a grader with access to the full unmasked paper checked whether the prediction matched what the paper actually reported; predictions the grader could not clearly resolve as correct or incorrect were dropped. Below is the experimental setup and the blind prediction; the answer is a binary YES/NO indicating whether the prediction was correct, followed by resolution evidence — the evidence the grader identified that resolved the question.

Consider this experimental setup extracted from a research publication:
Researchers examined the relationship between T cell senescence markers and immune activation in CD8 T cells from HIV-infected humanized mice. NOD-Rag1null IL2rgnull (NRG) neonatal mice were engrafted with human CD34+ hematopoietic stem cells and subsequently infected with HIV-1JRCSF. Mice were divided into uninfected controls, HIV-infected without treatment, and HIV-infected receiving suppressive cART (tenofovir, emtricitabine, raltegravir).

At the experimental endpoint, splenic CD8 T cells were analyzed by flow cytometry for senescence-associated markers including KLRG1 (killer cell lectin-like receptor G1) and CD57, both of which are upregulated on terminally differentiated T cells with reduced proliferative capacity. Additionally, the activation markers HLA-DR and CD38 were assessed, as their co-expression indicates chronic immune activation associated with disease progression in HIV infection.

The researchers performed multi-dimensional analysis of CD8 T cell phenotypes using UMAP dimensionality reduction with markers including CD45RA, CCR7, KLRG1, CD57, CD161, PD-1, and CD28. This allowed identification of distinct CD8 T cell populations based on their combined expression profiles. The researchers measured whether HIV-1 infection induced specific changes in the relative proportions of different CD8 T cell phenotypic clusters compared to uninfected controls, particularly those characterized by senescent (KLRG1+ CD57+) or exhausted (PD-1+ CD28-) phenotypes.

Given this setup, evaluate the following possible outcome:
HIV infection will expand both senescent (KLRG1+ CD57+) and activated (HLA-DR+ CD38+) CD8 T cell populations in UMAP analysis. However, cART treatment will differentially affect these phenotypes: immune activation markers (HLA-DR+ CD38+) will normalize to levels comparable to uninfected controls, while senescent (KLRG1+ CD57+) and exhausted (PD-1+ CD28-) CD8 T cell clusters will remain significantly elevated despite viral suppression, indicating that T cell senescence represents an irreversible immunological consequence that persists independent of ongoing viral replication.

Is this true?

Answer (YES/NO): NO